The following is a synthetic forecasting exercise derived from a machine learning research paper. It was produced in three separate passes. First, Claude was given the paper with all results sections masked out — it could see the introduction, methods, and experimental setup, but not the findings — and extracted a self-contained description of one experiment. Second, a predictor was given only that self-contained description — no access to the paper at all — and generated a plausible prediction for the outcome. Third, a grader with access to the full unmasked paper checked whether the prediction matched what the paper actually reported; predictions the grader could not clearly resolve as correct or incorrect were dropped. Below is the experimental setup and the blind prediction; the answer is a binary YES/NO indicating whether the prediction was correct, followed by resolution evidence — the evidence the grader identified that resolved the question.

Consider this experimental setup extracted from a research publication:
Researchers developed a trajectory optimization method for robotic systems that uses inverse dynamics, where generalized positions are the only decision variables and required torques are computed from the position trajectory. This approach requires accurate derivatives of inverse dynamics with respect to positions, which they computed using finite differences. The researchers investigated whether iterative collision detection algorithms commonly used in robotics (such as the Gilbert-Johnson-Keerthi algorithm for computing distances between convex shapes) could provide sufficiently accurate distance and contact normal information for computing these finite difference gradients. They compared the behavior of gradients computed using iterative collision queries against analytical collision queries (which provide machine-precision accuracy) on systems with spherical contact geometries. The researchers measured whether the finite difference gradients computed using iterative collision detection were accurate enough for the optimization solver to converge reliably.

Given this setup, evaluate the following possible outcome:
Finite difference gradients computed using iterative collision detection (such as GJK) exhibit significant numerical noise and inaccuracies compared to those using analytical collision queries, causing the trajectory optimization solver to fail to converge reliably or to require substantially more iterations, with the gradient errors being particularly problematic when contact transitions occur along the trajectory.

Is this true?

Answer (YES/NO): YES